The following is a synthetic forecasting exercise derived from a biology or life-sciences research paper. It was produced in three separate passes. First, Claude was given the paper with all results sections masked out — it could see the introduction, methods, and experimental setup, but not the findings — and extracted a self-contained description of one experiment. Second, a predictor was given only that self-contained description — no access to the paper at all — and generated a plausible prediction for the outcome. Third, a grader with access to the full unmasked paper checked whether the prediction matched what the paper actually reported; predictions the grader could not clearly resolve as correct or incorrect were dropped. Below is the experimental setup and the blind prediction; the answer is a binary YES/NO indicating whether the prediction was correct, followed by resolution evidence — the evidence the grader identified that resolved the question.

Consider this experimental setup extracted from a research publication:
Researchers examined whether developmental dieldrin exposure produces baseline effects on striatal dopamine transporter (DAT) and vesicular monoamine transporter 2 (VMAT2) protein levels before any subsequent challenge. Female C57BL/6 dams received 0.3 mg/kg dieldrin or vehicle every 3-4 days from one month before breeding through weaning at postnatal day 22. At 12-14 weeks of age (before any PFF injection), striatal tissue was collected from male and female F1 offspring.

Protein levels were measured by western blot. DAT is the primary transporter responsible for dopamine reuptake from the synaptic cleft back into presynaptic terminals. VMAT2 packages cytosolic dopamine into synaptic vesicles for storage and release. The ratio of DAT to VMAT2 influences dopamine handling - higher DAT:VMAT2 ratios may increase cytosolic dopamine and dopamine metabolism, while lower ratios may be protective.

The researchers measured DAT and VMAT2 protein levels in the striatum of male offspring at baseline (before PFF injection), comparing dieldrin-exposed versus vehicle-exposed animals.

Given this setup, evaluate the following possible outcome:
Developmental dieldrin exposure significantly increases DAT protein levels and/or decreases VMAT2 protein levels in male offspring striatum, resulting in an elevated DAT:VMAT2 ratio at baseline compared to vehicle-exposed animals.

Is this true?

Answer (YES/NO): NO